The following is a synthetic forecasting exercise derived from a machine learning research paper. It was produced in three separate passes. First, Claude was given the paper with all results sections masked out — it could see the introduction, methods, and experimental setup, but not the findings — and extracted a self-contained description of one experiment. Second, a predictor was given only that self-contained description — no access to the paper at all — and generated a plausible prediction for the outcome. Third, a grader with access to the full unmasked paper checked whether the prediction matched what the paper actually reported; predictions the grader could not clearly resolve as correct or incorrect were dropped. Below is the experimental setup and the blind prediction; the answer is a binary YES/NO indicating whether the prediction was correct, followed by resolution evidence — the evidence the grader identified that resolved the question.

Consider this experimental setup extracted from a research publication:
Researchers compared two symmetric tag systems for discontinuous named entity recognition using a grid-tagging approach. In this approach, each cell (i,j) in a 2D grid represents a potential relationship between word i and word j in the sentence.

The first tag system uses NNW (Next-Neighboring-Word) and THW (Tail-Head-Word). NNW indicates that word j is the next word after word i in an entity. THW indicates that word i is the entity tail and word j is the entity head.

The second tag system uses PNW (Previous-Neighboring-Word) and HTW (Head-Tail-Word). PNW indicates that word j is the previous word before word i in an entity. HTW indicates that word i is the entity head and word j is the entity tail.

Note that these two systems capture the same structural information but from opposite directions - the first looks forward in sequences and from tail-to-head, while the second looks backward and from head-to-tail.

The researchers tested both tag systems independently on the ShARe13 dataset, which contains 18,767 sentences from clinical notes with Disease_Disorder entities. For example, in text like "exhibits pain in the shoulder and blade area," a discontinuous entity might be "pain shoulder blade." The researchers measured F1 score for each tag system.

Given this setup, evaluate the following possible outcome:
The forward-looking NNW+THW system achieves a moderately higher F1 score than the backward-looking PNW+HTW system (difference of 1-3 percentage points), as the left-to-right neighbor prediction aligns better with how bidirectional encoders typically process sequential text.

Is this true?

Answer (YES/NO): NO